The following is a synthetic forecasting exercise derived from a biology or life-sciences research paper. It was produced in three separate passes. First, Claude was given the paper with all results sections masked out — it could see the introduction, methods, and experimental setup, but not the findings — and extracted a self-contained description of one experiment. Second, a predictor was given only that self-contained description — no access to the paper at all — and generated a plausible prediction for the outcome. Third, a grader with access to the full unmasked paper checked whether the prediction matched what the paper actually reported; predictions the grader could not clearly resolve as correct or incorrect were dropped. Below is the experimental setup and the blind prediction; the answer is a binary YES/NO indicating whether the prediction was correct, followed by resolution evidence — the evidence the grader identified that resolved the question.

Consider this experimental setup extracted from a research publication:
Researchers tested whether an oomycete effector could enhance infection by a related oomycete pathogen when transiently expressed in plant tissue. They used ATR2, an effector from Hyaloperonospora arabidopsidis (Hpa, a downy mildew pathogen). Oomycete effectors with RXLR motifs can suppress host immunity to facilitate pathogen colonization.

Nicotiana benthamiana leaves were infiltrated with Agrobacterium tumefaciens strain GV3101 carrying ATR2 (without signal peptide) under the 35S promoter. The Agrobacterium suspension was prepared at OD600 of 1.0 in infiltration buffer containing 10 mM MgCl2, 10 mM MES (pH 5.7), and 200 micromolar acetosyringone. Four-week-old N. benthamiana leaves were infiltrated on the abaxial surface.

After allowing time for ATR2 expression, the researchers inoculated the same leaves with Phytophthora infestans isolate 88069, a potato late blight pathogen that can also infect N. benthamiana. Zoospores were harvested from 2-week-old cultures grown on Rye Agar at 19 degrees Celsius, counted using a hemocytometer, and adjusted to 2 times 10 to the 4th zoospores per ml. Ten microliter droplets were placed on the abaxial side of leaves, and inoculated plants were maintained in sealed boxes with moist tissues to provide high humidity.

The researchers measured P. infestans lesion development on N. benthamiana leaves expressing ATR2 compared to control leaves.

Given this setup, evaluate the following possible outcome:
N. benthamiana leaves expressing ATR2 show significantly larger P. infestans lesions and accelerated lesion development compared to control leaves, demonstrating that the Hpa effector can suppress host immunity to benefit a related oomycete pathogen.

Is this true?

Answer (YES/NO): YES